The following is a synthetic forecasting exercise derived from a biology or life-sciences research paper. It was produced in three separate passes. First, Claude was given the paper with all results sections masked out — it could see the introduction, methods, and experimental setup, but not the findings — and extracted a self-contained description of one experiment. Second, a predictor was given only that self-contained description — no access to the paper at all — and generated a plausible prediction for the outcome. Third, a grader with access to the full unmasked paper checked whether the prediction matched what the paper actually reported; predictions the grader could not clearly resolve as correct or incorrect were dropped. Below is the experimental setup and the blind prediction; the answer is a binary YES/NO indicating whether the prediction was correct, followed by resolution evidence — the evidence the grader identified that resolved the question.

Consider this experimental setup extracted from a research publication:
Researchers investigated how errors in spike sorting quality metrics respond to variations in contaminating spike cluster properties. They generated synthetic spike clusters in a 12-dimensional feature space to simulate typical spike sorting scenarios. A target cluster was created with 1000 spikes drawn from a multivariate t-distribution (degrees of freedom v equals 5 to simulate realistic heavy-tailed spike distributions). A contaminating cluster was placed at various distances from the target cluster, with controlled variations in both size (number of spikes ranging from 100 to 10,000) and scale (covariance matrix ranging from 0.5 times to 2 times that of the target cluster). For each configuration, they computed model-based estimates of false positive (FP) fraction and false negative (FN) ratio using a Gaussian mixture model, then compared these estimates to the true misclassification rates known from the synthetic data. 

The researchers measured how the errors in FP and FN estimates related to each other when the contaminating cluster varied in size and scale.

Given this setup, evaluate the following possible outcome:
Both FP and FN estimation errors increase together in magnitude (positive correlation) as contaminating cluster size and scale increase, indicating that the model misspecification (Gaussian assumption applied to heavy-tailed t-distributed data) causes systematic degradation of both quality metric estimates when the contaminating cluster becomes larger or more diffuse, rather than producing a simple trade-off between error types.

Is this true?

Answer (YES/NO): NO